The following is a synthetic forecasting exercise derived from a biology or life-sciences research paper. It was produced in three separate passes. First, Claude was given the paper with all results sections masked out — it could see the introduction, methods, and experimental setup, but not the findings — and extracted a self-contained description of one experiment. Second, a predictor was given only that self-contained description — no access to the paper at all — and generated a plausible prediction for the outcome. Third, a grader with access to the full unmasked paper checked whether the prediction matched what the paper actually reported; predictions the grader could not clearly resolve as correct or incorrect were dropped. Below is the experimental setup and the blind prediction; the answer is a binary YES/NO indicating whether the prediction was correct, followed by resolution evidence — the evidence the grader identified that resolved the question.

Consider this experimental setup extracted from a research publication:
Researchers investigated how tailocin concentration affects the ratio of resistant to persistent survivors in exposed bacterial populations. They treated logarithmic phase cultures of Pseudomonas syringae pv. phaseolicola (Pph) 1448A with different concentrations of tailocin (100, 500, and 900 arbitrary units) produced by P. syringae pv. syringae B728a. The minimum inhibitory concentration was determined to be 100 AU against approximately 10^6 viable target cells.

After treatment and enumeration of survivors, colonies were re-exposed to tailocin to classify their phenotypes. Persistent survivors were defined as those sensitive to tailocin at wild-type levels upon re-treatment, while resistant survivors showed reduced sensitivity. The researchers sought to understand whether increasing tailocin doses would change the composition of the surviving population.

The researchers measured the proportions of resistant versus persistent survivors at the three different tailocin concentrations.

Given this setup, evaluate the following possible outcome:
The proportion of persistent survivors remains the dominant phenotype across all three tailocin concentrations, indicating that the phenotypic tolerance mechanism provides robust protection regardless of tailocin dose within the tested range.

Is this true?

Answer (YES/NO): NO